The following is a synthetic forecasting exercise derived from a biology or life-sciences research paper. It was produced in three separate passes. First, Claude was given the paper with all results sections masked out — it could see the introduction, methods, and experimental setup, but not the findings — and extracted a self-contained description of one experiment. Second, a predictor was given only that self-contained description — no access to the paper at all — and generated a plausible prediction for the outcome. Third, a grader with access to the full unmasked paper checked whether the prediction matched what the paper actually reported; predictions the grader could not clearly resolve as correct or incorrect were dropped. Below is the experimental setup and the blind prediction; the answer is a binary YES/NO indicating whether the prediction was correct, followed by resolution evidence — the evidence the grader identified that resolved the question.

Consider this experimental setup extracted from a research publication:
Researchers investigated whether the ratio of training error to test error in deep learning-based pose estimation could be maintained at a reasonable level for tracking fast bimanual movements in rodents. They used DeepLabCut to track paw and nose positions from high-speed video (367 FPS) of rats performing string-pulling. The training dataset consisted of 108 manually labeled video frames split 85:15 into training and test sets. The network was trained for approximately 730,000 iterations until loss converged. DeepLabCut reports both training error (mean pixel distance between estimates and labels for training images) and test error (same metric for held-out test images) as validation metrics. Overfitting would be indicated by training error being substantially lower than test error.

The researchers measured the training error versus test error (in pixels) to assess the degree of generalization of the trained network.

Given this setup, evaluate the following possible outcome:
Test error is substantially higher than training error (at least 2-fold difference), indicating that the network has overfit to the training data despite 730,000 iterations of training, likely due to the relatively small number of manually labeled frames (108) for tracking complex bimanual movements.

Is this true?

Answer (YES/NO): YES